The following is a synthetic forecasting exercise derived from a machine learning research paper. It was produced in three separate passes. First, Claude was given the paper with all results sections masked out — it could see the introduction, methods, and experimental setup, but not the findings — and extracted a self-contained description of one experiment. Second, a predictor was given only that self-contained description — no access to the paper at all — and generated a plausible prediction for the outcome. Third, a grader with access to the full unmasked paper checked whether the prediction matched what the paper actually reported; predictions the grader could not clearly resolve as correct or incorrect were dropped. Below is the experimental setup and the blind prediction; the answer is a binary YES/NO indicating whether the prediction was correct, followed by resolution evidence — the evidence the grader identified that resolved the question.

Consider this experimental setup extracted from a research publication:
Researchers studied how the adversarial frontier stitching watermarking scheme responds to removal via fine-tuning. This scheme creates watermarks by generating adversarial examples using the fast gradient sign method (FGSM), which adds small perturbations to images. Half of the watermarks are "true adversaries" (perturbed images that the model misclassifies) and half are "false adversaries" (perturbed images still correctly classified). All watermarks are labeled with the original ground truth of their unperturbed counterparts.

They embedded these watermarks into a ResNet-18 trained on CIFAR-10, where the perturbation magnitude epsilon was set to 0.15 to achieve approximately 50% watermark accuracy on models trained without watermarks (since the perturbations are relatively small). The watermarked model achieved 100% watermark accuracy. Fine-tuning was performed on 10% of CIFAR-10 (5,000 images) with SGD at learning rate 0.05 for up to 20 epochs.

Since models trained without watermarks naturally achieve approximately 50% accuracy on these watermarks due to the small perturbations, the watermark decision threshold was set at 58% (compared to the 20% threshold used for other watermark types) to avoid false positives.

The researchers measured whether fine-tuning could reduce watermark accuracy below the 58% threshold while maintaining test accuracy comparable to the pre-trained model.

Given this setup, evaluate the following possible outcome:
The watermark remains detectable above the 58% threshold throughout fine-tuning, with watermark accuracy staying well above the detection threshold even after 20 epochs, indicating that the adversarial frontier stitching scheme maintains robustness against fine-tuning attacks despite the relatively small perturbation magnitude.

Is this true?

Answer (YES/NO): NO